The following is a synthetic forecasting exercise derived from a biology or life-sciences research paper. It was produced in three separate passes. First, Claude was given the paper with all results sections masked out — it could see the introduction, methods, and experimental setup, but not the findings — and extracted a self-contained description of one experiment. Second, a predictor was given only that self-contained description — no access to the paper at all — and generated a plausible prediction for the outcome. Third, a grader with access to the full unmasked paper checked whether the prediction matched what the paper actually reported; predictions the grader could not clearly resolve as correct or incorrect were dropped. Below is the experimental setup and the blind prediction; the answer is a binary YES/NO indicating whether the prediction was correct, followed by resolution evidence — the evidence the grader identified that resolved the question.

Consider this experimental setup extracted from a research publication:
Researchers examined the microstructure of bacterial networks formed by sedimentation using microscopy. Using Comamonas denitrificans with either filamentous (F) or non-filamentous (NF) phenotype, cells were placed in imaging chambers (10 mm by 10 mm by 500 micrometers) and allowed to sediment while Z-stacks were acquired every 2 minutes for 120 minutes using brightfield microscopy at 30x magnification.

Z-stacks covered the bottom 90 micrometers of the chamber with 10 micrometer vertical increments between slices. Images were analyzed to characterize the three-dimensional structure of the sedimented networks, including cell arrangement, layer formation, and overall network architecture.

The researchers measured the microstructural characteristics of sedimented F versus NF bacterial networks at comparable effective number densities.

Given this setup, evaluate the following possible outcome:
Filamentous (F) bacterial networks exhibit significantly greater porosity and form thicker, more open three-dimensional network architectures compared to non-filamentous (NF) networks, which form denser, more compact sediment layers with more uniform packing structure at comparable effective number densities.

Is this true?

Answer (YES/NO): NO